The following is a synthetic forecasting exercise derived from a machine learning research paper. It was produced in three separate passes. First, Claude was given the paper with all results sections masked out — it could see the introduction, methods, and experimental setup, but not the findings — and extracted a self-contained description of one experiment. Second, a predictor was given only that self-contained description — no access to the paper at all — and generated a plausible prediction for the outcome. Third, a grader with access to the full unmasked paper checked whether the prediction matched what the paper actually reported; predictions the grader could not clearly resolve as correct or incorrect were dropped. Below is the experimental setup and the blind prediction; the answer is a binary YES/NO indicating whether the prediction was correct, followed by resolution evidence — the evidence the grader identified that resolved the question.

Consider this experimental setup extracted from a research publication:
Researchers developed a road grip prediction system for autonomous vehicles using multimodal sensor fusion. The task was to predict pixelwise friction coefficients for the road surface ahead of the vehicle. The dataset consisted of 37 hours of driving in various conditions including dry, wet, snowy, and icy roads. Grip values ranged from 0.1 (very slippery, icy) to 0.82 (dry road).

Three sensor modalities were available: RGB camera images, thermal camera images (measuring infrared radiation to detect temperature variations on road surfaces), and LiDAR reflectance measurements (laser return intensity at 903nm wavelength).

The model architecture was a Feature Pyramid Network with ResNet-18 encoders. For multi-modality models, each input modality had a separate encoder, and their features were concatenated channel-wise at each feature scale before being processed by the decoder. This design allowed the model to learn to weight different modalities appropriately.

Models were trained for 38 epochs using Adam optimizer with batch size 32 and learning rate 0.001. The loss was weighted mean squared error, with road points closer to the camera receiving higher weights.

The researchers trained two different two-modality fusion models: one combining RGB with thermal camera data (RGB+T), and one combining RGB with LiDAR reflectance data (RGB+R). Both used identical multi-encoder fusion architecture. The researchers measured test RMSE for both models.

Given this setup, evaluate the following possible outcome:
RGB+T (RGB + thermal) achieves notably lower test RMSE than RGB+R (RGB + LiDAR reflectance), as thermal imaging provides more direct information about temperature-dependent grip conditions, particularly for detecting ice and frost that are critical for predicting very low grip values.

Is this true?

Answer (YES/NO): NO